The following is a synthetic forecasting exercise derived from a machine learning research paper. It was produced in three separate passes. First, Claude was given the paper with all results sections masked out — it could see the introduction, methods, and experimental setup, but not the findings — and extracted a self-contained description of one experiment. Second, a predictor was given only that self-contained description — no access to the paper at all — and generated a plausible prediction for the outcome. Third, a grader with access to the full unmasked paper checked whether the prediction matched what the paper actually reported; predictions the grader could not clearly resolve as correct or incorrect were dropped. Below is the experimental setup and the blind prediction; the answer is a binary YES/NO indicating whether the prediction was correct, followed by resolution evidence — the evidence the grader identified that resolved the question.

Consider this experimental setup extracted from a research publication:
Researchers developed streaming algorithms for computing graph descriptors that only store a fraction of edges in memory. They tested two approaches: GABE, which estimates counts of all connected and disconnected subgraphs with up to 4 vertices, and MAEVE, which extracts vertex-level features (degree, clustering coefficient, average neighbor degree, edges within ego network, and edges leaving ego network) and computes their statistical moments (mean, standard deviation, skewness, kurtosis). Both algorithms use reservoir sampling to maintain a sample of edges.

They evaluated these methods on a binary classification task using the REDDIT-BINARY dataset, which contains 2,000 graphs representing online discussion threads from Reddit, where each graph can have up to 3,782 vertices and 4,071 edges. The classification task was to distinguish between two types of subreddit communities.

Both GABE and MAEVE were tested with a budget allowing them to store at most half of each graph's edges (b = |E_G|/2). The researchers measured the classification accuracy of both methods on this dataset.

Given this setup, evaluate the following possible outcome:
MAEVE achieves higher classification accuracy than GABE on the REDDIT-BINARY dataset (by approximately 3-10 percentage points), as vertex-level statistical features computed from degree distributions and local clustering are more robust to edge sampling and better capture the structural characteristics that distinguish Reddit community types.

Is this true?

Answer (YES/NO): NO